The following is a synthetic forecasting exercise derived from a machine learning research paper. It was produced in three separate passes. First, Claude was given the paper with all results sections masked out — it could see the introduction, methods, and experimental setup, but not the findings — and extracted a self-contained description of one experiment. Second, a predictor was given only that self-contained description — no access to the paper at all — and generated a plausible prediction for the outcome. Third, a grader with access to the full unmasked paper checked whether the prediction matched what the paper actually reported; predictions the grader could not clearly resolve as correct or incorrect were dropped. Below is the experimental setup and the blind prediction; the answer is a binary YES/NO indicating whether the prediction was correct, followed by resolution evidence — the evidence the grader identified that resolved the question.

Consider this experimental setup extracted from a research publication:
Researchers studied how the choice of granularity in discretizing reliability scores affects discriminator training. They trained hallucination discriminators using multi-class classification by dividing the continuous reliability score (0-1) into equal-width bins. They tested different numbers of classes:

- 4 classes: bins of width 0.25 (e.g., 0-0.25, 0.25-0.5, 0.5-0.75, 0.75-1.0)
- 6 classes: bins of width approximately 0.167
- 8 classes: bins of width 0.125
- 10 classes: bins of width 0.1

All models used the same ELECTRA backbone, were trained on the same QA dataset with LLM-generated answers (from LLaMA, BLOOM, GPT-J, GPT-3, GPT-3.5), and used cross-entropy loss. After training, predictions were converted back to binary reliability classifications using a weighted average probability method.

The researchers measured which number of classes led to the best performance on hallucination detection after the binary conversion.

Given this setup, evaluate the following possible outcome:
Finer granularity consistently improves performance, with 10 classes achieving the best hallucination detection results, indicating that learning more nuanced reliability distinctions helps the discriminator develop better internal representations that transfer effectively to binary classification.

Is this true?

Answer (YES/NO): YES